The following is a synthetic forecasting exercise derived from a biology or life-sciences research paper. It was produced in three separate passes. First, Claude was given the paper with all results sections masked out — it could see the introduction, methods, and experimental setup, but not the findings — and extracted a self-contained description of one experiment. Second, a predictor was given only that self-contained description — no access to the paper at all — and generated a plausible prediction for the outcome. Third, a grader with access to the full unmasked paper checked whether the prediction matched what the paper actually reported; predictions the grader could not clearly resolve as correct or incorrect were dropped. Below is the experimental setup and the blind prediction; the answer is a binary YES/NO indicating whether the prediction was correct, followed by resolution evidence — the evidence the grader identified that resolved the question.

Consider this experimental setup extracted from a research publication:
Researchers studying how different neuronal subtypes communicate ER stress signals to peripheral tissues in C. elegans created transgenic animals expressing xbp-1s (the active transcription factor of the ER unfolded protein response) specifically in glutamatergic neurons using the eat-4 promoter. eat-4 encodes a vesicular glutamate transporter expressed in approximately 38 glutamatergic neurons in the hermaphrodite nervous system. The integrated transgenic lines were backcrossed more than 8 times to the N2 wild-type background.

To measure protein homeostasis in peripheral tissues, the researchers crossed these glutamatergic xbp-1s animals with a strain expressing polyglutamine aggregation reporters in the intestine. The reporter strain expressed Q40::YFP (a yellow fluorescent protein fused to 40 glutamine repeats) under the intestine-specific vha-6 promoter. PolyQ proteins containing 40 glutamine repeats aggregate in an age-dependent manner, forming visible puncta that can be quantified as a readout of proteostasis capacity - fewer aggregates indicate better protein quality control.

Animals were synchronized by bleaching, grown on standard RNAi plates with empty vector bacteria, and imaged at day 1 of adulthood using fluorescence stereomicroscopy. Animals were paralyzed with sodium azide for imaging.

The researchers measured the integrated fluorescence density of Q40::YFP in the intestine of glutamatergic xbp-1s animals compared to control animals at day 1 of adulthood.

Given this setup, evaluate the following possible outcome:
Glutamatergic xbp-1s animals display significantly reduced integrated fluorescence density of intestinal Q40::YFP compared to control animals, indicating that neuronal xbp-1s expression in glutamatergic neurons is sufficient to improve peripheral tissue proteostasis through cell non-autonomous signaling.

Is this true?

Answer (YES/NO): YES